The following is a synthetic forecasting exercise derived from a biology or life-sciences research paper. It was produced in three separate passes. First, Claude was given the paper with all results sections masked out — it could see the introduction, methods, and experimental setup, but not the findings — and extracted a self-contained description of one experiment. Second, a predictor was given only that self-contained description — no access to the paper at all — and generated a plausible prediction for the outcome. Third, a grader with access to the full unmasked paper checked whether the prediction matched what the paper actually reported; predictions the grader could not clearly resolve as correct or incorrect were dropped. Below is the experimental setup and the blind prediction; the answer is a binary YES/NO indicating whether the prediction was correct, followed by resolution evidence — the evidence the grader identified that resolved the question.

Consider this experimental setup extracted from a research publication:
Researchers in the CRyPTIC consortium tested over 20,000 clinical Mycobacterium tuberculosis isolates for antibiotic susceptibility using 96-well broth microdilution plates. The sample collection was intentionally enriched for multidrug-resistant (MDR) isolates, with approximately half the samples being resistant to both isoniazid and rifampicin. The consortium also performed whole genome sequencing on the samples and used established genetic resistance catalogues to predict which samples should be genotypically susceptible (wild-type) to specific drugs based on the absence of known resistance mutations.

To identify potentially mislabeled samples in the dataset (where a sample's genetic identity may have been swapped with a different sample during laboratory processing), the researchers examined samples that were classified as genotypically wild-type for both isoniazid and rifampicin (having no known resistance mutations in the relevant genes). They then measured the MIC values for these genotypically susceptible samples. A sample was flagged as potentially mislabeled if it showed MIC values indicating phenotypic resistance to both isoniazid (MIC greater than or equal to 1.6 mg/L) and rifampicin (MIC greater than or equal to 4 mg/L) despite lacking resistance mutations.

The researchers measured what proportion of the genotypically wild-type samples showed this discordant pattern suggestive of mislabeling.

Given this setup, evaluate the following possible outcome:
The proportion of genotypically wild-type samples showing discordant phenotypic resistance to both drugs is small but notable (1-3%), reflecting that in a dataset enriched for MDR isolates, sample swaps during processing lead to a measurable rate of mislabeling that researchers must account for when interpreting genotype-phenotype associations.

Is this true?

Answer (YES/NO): NO